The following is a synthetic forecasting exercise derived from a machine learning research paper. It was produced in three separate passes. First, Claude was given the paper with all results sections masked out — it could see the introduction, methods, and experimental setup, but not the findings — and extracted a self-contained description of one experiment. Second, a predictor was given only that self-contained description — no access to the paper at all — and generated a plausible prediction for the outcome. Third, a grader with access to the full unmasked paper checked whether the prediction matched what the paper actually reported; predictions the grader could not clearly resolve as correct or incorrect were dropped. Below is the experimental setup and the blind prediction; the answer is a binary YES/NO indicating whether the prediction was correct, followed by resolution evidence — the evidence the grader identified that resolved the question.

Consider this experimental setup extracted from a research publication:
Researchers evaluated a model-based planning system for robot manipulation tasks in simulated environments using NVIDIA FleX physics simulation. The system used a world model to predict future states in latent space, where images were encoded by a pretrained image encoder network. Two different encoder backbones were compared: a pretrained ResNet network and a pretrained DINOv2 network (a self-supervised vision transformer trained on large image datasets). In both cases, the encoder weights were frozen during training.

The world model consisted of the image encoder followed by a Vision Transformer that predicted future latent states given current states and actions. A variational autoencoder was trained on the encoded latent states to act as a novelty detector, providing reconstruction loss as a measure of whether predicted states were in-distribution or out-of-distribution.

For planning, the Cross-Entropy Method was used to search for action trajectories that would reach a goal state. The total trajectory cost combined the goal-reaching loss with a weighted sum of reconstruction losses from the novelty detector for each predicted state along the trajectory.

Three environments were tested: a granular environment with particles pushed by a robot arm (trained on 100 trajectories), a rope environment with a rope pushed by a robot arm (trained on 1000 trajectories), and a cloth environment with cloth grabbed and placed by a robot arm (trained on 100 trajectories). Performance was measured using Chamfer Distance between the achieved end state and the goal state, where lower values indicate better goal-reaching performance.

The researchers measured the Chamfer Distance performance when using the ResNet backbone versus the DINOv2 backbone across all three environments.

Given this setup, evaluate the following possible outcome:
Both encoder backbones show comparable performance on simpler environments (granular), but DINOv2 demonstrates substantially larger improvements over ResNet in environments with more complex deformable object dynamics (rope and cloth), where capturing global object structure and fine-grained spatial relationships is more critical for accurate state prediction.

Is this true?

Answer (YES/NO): NO